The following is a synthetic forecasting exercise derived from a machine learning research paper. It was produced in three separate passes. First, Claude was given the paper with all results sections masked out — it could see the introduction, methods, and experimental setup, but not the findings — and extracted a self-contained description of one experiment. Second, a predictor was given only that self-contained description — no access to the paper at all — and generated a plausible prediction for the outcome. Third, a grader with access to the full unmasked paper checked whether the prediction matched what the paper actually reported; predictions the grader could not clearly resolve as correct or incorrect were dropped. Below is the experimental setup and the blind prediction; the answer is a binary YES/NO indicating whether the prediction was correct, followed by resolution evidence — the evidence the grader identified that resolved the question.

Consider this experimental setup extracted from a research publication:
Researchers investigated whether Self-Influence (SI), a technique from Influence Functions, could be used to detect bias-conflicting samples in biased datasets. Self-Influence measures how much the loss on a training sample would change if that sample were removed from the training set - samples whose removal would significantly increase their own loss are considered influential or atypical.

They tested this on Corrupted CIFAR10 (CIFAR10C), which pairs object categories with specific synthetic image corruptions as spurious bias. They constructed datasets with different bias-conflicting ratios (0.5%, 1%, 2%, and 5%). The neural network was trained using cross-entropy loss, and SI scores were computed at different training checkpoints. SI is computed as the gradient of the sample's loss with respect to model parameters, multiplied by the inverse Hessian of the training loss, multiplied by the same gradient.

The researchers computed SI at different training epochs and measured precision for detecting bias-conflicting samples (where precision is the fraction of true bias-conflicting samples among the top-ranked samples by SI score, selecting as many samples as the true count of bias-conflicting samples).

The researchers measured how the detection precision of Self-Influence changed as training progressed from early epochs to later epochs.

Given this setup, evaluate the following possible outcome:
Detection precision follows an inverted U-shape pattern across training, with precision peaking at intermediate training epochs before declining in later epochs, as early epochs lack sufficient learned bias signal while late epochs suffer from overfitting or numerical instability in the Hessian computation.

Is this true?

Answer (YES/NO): NO